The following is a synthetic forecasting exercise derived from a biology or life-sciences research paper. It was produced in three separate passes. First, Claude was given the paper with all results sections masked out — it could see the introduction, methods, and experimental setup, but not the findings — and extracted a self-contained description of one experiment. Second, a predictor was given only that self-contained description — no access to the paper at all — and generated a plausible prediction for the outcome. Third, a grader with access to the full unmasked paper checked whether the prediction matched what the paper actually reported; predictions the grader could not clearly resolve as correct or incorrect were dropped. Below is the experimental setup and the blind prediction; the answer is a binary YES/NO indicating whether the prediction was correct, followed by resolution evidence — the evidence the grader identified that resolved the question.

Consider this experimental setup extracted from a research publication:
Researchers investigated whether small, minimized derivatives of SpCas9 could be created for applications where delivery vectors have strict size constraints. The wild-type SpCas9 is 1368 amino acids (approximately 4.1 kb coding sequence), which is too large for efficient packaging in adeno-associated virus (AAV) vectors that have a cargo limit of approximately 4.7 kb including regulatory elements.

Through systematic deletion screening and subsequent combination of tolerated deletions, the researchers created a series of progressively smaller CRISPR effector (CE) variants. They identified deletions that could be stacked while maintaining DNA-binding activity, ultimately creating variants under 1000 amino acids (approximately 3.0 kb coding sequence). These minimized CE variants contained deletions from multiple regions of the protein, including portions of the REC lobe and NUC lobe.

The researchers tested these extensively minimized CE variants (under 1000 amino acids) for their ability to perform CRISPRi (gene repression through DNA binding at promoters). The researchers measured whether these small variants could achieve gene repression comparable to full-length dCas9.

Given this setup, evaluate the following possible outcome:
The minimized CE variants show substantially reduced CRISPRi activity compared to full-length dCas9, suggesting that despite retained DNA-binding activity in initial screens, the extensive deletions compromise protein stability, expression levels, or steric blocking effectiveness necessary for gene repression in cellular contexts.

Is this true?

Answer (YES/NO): YES